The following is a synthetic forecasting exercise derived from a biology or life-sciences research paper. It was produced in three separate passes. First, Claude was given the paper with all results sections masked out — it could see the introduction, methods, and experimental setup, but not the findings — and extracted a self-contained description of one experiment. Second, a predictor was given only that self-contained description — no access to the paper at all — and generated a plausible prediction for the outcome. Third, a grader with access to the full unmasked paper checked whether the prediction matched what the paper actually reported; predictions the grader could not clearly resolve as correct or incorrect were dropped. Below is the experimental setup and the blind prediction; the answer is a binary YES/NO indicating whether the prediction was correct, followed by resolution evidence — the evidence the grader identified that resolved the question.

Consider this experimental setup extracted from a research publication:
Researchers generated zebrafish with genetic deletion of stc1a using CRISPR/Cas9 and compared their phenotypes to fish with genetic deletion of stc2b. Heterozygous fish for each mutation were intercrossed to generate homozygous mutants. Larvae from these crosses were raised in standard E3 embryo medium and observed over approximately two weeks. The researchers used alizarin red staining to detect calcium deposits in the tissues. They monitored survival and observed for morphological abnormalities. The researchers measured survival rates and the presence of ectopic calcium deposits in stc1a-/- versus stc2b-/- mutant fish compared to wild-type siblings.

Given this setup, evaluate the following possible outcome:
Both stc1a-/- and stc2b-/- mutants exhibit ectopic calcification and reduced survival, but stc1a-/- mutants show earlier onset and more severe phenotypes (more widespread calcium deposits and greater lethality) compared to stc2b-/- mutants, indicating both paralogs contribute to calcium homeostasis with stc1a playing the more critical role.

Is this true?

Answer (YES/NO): NO